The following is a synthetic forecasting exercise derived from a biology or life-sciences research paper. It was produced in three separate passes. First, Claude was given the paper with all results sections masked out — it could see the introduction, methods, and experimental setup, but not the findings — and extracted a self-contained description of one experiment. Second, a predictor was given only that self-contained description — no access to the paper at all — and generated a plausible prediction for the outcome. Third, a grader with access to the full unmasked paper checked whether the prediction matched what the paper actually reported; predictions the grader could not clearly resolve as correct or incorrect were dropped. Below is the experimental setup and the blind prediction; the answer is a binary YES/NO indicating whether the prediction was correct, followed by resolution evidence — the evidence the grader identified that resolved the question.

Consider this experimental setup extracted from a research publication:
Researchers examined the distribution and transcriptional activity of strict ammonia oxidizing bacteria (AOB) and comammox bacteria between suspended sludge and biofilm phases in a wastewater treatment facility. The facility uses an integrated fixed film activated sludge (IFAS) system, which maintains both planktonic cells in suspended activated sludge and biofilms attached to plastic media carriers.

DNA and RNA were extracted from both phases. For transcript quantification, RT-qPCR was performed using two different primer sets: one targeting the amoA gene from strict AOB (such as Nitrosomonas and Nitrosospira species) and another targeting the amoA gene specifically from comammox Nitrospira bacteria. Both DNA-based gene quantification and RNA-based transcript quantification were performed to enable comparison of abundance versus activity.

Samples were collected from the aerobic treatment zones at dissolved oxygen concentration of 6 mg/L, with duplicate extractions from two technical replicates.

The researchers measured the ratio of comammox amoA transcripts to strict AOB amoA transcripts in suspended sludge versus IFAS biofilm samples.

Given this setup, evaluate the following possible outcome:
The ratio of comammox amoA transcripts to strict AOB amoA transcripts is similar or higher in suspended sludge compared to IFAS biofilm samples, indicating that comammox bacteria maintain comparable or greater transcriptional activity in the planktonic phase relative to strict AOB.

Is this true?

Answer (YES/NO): NO